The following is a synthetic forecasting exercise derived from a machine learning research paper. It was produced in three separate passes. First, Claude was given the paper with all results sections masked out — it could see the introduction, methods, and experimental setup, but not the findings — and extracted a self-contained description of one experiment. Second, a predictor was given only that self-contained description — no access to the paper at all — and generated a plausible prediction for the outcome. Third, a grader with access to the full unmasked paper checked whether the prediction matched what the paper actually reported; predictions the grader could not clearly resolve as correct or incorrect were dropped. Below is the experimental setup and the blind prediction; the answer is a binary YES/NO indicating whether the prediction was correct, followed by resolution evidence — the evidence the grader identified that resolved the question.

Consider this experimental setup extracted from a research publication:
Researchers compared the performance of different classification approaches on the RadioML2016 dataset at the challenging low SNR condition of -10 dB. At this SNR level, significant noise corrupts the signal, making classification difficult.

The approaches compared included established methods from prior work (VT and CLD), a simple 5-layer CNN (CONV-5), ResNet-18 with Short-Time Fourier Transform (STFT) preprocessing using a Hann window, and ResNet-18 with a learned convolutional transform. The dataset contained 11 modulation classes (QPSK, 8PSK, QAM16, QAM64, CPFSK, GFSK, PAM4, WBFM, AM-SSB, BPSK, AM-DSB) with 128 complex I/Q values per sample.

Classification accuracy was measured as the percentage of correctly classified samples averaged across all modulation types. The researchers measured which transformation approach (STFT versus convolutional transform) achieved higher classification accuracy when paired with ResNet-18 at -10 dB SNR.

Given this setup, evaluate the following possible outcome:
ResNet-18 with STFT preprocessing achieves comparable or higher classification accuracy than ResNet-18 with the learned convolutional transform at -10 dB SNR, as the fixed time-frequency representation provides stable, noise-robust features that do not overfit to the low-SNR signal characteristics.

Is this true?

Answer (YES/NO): YES